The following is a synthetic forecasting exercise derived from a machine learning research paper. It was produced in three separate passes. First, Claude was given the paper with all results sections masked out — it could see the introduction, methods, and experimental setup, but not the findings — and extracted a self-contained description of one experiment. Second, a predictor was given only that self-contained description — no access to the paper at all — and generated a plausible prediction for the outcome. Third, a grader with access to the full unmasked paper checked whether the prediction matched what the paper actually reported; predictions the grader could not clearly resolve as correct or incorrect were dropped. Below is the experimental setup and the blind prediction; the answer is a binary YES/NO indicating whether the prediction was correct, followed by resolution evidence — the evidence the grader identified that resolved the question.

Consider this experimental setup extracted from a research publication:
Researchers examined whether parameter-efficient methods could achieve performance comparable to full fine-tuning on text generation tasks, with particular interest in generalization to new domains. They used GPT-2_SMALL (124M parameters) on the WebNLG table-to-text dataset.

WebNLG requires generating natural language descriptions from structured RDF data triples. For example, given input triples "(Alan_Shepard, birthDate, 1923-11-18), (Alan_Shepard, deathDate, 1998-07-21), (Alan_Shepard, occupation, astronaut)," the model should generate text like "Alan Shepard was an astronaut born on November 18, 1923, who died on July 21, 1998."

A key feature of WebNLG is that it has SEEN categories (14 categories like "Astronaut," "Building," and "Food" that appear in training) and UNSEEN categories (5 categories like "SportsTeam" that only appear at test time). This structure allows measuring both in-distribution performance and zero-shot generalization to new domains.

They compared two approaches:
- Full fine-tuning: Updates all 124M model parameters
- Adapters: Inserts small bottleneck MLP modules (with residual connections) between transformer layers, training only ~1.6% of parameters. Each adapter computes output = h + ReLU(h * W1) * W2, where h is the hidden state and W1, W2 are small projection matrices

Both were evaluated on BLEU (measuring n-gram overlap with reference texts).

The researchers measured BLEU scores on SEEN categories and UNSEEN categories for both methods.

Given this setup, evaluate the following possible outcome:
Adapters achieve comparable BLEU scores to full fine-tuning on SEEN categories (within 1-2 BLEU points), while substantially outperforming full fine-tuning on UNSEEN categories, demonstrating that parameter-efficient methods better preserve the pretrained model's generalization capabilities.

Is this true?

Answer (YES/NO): YES